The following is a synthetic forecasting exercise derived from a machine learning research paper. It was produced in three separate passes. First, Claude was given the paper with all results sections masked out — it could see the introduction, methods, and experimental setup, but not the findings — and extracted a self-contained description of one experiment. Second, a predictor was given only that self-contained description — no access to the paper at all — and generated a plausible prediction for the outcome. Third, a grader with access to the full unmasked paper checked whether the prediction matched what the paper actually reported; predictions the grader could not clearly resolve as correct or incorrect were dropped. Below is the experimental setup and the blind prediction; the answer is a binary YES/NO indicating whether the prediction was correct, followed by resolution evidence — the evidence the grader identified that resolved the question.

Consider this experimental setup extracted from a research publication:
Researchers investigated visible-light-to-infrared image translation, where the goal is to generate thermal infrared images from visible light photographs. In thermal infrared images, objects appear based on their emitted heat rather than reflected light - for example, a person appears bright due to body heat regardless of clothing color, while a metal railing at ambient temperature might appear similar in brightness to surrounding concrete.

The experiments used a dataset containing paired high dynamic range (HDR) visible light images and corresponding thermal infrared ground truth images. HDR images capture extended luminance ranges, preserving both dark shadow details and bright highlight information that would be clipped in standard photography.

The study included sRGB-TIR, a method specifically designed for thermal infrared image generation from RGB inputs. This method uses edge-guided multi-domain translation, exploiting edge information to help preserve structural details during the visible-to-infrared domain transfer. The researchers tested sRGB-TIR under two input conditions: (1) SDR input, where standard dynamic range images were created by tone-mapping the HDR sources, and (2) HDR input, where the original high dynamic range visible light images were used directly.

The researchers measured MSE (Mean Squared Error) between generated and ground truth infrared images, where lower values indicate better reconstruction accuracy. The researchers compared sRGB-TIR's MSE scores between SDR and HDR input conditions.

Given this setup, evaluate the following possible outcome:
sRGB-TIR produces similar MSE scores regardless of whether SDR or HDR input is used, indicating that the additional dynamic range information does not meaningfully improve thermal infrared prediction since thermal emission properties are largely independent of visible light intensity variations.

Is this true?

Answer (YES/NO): NO